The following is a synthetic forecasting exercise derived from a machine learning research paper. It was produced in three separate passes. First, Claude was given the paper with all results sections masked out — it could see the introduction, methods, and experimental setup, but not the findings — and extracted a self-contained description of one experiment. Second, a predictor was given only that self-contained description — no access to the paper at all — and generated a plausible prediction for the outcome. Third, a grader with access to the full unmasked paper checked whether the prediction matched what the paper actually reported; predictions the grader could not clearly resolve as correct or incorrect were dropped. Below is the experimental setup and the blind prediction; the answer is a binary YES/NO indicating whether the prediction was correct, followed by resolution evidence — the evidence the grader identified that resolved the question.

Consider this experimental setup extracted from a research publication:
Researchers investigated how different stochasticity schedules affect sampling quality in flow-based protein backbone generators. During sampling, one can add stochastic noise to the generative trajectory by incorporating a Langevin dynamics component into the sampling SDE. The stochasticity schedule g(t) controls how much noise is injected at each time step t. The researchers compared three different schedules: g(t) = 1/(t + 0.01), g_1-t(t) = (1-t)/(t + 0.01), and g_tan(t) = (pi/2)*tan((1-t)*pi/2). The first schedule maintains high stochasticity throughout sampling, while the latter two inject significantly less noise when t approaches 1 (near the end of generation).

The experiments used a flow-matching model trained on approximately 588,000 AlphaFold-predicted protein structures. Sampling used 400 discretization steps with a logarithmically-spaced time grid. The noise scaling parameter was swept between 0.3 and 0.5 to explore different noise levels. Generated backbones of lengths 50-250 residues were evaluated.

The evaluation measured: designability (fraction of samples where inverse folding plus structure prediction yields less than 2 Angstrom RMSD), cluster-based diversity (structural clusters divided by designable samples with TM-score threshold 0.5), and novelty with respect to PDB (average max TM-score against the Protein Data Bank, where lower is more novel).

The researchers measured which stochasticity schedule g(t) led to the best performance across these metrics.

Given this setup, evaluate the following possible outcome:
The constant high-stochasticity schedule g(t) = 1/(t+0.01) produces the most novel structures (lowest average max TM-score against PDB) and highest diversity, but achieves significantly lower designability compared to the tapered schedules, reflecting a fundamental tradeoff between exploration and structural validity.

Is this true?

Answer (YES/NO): NO